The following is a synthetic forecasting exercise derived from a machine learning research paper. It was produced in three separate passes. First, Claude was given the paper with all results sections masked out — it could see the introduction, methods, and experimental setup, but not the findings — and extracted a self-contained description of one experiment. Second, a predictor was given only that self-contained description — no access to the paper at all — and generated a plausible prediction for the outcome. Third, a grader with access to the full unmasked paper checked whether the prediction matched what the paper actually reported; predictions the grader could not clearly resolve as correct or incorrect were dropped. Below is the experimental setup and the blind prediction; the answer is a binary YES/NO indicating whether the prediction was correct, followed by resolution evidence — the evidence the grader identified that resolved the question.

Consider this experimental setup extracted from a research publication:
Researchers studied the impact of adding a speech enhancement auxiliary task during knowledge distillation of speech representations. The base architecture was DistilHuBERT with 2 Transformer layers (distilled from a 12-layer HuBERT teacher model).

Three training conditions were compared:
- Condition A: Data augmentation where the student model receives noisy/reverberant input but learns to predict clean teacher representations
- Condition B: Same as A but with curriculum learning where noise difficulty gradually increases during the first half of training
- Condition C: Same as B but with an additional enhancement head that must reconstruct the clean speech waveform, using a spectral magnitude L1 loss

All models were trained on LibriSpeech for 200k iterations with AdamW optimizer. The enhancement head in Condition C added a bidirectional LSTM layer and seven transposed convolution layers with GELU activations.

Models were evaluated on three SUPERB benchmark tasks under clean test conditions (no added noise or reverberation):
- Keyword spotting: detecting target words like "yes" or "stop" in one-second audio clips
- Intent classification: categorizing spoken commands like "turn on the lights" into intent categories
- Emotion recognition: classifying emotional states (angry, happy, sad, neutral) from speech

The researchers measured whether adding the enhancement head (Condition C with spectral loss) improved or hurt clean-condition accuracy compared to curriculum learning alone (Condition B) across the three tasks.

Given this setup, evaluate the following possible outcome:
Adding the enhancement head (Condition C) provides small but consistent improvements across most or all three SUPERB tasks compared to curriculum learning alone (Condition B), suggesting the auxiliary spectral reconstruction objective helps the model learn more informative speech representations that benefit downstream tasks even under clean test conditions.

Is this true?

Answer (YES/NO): NO